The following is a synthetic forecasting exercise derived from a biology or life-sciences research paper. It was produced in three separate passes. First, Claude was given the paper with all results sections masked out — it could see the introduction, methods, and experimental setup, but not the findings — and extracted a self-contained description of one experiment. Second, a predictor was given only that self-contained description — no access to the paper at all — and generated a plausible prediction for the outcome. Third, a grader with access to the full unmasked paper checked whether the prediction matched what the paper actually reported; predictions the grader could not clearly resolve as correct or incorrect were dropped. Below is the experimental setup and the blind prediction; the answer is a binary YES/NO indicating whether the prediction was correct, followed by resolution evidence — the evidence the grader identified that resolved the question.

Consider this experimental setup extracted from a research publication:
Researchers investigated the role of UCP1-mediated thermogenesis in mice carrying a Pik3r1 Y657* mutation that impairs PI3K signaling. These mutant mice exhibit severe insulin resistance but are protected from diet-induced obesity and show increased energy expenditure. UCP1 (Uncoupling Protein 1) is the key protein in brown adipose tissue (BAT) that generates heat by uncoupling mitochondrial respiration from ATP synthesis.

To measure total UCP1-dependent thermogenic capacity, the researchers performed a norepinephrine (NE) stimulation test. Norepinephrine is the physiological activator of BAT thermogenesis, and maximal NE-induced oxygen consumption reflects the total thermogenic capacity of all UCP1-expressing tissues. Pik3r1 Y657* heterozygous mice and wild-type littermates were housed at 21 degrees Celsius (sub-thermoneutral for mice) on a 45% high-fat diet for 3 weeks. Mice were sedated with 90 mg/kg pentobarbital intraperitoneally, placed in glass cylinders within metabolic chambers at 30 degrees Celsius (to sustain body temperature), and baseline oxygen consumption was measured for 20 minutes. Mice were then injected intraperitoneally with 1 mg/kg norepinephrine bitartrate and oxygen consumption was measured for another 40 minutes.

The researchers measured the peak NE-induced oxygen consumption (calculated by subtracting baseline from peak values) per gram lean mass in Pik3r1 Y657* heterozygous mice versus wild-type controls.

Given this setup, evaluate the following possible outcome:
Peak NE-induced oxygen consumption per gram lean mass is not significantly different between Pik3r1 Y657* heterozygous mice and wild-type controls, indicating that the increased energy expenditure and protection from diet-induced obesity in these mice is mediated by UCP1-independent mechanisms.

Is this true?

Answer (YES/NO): YES